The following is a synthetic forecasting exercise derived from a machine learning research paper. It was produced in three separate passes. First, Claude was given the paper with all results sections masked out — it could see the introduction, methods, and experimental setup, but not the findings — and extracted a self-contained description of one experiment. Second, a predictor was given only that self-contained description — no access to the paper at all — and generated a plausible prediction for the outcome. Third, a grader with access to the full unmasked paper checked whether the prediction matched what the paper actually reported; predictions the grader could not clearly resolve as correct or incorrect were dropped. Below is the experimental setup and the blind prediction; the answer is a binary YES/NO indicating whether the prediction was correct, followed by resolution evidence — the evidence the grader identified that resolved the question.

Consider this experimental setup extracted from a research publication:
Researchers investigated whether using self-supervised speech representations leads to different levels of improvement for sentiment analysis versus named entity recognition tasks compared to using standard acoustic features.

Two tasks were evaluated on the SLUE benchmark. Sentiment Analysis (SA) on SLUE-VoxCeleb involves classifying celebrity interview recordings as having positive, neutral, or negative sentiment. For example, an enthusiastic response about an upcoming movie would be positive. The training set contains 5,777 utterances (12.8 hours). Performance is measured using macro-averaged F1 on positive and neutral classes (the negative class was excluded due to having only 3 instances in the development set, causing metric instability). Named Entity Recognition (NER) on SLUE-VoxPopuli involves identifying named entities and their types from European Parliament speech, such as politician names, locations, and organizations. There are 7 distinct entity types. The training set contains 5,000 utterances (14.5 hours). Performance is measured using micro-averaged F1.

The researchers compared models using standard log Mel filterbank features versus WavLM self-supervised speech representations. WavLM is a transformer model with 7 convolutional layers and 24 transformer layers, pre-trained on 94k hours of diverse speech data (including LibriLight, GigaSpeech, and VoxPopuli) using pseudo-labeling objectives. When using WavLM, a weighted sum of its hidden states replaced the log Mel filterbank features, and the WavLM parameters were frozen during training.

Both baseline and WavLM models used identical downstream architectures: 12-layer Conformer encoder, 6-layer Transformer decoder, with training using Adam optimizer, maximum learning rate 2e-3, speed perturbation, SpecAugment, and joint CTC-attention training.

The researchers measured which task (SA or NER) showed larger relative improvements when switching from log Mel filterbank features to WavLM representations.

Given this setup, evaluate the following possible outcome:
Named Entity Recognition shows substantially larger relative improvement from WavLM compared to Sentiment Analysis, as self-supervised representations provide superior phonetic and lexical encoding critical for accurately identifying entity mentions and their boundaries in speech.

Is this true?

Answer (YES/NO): YES